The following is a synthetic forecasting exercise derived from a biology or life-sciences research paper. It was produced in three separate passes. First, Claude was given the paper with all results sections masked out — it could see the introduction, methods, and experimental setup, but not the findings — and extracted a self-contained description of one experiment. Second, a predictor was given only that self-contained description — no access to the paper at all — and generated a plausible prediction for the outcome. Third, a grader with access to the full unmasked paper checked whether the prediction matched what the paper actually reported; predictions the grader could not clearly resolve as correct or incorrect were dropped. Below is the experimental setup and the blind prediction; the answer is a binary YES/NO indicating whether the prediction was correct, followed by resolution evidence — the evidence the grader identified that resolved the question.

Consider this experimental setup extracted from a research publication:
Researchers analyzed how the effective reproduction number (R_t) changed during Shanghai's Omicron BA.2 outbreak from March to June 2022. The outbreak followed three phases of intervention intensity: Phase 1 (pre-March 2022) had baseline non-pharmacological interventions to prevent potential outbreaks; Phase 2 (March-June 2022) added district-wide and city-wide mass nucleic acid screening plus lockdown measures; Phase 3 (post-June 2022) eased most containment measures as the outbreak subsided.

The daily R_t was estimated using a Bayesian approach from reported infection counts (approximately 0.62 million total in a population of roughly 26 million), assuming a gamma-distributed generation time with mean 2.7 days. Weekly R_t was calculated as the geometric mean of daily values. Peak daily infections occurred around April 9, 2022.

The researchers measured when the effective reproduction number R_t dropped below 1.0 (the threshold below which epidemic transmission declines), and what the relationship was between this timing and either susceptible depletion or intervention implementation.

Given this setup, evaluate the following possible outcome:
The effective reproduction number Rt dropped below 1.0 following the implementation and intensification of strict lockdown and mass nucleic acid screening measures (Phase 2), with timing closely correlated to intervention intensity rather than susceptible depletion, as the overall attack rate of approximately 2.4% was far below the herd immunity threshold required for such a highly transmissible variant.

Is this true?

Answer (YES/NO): YES